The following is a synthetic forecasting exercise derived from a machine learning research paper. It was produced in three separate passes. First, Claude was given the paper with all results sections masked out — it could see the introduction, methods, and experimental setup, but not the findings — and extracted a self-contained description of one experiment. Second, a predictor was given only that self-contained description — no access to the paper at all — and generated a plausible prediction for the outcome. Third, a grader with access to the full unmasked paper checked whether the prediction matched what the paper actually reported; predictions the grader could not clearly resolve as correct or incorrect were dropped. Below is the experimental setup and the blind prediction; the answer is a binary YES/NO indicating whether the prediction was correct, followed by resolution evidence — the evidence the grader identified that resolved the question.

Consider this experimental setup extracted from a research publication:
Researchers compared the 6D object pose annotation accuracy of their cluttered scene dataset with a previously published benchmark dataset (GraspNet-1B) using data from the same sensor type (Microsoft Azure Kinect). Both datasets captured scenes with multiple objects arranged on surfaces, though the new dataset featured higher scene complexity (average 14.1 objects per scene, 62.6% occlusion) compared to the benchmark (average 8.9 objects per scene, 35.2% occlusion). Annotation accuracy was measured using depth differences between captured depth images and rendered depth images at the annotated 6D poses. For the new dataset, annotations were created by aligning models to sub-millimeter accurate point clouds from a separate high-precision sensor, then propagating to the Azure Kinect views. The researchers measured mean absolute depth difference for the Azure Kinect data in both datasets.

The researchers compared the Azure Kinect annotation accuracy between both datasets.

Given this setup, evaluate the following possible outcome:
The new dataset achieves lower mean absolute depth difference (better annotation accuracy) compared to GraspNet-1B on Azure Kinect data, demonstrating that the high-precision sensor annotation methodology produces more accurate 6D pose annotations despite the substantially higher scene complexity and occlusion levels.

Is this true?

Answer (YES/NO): YES